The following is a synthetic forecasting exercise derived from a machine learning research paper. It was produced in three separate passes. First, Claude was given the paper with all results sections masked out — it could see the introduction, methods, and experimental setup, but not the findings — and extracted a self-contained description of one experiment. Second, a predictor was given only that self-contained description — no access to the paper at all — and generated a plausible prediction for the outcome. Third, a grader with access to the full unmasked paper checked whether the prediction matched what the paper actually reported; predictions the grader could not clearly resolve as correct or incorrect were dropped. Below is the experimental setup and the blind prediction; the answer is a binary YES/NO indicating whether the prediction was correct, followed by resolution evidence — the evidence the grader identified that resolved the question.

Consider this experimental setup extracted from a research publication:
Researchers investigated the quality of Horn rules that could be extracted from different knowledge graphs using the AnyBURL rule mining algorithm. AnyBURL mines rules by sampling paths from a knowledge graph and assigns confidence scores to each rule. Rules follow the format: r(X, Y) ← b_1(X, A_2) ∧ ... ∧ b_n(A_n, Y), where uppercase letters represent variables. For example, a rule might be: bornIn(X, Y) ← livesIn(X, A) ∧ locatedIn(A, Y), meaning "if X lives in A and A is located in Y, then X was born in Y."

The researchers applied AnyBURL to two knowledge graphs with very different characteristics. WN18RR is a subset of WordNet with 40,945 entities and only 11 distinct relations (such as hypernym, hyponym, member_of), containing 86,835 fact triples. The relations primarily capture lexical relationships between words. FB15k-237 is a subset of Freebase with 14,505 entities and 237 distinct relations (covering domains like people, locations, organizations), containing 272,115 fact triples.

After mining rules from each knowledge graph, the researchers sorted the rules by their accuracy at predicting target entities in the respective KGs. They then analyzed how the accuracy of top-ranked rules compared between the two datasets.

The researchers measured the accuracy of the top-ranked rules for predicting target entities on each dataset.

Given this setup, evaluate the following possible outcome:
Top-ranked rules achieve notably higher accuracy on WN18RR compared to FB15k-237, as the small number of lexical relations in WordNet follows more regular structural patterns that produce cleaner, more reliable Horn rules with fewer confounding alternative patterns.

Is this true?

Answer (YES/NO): YES